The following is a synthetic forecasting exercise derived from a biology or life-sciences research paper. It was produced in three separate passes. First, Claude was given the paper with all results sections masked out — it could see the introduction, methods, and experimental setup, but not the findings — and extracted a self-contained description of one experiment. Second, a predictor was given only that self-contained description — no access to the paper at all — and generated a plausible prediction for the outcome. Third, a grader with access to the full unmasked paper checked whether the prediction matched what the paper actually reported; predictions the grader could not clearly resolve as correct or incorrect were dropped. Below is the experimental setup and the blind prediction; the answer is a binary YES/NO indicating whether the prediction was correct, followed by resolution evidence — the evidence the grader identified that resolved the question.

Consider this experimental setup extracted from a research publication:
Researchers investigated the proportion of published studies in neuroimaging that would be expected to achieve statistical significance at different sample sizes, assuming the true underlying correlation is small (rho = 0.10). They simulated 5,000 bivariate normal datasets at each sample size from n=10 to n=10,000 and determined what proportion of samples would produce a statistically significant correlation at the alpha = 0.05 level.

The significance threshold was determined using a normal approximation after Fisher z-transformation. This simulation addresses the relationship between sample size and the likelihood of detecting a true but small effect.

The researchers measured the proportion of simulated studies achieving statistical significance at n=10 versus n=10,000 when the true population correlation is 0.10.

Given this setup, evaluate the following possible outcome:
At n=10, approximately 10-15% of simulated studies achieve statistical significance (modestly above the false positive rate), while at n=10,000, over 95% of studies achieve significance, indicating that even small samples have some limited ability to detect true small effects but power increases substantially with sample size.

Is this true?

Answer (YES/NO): NO